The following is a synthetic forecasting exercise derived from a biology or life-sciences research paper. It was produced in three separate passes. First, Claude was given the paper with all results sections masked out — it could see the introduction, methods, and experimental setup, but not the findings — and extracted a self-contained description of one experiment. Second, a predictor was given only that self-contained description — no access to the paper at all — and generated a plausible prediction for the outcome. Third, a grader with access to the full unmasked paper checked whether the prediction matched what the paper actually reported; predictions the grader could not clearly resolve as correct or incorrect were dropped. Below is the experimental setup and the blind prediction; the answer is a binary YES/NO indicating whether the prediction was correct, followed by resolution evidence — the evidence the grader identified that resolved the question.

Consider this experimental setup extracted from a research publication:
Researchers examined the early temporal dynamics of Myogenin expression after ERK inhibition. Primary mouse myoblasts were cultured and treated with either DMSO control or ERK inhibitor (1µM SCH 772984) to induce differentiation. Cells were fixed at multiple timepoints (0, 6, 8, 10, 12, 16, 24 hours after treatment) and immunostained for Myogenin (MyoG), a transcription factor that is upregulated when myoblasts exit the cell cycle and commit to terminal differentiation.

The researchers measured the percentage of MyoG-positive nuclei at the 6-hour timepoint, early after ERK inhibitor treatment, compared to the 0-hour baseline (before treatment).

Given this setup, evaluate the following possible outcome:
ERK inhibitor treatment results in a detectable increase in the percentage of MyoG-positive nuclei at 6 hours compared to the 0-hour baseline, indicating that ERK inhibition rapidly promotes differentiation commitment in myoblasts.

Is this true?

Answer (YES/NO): YES